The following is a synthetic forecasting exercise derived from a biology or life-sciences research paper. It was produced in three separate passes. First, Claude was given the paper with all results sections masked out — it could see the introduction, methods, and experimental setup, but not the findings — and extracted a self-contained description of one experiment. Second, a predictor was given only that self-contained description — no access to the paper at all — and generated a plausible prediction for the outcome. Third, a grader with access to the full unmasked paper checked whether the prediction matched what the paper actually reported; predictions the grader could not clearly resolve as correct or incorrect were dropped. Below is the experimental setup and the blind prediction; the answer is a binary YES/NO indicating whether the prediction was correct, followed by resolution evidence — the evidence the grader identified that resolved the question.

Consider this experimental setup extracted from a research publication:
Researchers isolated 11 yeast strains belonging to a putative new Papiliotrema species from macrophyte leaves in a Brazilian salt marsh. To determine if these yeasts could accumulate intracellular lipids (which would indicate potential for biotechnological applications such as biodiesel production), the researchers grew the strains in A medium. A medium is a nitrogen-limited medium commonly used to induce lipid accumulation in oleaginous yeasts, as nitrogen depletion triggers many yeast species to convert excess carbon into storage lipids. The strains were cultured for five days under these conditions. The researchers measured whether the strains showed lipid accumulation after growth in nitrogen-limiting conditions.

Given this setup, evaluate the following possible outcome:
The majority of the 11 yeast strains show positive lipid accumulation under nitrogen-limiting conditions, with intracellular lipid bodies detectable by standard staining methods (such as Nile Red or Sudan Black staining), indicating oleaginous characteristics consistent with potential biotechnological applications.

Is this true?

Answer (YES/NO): NO